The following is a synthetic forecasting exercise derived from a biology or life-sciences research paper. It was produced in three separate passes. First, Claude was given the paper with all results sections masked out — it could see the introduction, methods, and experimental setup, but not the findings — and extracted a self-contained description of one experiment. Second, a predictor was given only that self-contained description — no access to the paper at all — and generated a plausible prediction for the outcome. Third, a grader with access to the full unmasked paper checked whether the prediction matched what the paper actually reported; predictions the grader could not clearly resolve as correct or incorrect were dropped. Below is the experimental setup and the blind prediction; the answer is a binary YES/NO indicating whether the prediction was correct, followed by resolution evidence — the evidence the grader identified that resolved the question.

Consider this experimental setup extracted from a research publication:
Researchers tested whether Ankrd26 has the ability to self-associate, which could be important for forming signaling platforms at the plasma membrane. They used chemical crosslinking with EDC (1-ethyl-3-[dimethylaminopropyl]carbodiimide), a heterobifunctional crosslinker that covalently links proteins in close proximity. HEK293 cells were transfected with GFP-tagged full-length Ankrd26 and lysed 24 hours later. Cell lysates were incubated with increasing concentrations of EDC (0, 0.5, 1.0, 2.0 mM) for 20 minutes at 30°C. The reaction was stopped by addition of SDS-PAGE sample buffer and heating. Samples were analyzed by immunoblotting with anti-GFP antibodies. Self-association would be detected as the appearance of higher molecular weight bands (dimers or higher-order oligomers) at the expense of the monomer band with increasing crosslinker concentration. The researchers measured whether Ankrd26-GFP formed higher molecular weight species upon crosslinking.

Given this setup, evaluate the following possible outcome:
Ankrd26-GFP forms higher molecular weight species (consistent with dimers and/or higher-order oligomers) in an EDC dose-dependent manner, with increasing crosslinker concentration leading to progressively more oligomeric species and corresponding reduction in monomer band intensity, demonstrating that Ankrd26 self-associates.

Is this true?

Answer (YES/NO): YES